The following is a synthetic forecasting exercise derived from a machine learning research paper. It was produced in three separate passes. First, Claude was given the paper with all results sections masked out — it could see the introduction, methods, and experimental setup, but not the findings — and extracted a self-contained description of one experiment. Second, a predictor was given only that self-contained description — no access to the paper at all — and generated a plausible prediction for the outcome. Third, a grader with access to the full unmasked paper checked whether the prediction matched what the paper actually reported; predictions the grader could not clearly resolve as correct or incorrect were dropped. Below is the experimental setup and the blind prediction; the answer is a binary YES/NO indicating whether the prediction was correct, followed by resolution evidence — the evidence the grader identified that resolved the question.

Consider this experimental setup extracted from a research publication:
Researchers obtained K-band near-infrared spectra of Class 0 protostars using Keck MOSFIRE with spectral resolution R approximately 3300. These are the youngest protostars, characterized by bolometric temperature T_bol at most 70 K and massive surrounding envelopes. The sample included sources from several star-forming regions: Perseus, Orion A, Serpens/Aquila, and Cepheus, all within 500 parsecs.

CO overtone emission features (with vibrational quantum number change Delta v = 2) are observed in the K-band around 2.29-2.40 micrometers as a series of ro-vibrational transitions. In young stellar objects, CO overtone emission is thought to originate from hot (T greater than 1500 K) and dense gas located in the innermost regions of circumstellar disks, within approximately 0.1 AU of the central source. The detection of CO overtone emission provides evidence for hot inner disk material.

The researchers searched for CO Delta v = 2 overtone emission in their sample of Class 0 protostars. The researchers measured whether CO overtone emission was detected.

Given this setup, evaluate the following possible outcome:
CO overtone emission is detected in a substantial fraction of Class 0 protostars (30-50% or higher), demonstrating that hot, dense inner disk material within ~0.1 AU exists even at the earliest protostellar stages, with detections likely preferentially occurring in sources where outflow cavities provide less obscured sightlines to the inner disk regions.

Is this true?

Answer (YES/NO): YES